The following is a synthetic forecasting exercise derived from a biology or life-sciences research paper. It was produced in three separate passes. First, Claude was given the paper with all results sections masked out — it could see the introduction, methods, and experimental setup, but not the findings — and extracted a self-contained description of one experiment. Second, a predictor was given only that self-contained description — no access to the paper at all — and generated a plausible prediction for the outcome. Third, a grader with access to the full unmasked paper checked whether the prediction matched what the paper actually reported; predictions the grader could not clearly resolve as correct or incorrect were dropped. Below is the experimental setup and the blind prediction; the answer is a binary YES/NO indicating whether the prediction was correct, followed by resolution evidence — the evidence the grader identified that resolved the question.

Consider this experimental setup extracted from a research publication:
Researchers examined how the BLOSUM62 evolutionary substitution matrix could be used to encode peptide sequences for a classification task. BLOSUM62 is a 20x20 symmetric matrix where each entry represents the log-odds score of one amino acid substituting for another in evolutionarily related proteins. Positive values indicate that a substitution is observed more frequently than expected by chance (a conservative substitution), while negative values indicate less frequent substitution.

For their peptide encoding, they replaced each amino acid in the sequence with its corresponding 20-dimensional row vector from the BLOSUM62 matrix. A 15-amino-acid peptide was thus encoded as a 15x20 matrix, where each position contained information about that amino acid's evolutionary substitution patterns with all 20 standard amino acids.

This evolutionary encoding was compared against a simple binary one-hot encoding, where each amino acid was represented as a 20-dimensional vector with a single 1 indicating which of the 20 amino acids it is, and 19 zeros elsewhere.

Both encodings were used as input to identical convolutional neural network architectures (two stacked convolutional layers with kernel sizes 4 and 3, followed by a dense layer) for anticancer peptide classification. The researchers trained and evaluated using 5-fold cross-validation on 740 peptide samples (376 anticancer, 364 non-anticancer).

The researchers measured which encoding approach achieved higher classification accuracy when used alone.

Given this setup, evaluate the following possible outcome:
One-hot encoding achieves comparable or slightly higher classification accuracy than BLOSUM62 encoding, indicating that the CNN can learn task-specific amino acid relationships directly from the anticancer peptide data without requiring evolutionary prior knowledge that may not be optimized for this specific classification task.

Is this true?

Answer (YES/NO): NO